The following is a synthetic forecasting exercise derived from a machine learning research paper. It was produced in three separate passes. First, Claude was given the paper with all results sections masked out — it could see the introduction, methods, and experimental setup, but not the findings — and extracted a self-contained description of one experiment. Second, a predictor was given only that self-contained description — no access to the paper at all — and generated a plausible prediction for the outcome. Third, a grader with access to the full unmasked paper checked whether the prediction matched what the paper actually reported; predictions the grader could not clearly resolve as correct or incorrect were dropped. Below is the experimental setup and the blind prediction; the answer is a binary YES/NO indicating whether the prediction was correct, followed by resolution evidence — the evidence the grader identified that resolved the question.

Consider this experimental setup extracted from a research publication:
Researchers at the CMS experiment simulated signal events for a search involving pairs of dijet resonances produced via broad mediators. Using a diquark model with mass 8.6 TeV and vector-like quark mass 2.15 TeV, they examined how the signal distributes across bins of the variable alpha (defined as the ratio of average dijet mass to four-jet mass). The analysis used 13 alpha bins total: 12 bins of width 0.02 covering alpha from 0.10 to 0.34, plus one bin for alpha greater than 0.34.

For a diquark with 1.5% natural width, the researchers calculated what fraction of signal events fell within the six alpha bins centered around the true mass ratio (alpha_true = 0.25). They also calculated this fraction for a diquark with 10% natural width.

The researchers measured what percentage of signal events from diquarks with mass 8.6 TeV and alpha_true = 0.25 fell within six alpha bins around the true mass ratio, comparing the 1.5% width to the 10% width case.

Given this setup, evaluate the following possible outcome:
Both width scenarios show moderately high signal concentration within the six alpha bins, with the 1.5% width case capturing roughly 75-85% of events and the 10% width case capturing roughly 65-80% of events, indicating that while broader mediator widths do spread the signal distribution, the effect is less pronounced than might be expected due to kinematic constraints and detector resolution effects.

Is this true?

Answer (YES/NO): NO